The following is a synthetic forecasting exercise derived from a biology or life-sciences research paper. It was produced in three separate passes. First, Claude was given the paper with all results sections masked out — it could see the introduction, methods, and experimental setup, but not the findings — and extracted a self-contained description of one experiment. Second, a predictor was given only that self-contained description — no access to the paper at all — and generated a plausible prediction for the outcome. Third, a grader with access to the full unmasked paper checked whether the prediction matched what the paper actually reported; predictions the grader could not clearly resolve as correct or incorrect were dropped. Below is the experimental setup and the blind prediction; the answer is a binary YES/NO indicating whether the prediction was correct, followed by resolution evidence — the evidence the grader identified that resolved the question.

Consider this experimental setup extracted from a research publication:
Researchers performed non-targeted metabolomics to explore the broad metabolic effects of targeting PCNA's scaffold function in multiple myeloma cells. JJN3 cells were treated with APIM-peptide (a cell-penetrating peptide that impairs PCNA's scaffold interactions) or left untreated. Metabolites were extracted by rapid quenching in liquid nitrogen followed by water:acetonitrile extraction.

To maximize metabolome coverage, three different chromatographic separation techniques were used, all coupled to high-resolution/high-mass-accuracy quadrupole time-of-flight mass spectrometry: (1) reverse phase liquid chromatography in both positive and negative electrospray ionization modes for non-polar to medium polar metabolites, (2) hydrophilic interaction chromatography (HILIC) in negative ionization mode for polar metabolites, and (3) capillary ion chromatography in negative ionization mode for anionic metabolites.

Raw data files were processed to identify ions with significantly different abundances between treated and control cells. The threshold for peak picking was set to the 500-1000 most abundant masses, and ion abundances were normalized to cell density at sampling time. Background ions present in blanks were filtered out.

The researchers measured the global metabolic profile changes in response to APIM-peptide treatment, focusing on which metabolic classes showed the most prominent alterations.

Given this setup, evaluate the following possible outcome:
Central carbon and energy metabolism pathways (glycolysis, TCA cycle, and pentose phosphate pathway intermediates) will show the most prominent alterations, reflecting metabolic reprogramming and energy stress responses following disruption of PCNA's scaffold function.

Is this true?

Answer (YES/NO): NO